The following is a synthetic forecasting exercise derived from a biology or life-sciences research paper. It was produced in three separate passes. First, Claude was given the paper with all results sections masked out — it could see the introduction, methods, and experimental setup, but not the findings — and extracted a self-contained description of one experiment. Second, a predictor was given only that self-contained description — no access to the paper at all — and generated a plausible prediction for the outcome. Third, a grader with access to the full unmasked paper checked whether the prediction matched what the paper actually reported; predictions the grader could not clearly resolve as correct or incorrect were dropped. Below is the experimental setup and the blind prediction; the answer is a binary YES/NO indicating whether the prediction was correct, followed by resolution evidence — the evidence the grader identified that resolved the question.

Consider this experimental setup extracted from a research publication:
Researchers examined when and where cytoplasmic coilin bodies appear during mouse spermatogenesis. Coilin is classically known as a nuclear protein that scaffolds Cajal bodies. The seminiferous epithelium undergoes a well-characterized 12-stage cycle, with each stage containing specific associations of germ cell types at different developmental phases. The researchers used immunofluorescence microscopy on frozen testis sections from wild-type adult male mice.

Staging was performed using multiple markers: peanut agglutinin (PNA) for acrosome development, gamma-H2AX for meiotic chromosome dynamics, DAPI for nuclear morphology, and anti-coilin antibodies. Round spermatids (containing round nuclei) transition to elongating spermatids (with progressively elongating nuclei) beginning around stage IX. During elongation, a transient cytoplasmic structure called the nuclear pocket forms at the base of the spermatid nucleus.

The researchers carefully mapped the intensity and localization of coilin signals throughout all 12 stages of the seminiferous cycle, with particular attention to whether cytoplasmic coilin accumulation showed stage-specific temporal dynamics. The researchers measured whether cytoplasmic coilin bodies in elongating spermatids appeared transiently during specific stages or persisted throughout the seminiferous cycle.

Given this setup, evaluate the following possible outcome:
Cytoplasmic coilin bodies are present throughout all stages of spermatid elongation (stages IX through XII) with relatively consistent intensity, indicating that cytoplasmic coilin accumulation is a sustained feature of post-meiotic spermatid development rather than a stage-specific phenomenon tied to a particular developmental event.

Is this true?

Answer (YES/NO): NO